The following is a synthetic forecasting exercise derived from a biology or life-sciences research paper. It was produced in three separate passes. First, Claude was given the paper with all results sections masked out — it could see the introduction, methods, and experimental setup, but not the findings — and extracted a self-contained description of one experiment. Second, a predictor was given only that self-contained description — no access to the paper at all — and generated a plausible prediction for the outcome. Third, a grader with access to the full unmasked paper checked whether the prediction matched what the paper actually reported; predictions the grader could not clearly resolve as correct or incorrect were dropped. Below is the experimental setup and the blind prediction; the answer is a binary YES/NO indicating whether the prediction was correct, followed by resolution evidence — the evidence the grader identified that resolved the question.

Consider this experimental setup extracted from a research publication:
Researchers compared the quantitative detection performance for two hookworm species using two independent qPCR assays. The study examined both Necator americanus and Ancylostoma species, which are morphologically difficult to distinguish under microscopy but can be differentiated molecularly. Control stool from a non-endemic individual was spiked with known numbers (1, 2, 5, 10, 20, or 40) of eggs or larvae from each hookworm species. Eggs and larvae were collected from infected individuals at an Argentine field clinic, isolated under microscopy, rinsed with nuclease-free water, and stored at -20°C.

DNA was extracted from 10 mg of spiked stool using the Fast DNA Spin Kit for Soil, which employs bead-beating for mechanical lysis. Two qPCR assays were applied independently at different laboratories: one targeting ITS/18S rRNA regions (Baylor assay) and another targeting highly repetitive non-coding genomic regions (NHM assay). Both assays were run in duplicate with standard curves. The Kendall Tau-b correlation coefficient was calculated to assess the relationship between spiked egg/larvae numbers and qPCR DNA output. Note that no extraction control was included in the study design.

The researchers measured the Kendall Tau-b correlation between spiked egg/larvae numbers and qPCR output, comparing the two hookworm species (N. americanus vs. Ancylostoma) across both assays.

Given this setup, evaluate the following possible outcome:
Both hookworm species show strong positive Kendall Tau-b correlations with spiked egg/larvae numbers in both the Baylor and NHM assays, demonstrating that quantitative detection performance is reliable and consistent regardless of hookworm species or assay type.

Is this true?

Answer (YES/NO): NO